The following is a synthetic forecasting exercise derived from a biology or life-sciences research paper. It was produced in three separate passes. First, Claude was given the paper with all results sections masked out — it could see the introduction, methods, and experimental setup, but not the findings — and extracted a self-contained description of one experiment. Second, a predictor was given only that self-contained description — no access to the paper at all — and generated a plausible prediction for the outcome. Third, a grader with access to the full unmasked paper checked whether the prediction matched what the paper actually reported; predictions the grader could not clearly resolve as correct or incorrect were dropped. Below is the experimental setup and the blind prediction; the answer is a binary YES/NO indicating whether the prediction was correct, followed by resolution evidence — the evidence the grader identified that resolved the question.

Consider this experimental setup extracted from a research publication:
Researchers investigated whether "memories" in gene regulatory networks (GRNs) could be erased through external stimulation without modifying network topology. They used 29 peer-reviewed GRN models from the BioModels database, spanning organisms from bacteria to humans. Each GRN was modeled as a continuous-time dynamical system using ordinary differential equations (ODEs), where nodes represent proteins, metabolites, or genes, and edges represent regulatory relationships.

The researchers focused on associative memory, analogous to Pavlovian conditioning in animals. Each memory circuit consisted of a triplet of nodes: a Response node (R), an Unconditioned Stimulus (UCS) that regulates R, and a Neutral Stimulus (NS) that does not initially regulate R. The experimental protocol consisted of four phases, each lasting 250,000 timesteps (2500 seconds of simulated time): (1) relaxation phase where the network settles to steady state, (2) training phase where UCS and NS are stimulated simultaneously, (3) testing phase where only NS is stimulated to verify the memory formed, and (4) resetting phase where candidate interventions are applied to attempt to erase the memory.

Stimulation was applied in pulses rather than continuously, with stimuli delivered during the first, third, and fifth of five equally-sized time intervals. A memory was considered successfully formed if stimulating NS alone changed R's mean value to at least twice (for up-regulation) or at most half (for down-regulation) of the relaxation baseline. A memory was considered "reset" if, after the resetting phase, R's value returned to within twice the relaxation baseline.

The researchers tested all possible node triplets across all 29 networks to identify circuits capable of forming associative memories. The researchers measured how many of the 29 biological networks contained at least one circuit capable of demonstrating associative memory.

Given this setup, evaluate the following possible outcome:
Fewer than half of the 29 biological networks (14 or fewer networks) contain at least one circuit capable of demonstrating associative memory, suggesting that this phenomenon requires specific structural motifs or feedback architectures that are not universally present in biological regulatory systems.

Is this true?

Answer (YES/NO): NO